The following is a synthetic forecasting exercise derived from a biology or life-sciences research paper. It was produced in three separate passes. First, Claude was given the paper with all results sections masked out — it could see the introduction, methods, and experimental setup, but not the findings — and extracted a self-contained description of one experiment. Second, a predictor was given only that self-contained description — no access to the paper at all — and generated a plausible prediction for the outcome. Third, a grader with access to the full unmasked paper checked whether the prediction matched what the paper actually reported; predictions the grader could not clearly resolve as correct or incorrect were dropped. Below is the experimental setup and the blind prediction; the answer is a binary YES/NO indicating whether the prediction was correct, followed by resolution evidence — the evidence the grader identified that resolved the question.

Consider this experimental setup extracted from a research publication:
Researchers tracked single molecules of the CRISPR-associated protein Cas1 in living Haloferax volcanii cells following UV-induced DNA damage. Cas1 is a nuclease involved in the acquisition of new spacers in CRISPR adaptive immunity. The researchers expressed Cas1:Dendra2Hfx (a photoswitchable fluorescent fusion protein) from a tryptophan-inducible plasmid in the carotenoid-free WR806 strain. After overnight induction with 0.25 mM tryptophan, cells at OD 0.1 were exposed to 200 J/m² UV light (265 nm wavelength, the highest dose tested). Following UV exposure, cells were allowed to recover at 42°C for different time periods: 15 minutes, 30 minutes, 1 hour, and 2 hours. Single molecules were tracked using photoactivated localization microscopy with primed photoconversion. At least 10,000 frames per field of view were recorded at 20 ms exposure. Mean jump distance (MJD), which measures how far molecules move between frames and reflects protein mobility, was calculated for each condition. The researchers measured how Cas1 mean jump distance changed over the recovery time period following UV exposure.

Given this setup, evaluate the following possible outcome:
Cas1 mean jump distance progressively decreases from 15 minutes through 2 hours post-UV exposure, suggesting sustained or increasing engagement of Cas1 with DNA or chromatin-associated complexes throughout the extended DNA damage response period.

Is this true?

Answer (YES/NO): NO